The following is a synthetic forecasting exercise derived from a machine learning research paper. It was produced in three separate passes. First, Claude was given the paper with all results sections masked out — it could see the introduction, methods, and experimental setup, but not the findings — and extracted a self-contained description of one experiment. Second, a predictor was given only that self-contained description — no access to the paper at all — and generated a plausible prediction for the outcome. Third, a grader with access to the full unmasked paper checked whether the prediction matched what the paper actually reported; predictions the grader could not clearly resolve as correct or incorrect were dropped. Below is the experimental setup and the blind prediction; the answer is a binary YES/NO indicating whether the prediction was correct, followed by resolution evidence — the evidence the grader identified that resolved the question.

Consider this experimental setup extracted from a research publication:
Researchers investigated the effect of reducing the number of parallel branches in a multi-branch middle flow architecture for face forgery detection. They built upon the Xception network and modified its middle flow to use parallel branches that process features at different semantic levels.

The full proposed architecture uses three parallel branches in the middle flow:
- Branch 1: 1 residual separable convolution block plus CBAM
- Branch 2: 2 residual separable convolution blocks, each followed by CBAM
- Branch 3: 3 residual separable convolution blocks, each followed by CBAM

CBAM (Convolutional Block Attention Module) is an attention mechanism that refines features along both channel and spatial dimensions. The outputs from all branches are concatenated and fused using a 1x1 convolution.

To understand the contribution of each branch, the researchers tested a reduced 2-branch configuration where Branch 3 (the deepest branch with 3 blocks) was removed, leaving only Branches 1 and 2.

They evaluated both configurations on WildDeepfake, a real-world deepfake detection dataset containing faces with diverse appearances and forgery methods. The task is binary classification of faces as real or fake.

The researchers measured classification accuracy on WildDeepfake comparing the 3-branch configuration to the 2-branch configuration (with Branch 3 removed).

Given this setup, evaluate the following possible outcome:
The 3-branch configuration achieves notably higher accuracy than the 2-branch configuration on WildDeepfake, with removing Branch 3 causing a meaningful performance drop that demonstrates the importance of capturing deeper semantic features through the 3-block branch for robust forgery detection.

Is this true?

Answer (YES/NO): YES